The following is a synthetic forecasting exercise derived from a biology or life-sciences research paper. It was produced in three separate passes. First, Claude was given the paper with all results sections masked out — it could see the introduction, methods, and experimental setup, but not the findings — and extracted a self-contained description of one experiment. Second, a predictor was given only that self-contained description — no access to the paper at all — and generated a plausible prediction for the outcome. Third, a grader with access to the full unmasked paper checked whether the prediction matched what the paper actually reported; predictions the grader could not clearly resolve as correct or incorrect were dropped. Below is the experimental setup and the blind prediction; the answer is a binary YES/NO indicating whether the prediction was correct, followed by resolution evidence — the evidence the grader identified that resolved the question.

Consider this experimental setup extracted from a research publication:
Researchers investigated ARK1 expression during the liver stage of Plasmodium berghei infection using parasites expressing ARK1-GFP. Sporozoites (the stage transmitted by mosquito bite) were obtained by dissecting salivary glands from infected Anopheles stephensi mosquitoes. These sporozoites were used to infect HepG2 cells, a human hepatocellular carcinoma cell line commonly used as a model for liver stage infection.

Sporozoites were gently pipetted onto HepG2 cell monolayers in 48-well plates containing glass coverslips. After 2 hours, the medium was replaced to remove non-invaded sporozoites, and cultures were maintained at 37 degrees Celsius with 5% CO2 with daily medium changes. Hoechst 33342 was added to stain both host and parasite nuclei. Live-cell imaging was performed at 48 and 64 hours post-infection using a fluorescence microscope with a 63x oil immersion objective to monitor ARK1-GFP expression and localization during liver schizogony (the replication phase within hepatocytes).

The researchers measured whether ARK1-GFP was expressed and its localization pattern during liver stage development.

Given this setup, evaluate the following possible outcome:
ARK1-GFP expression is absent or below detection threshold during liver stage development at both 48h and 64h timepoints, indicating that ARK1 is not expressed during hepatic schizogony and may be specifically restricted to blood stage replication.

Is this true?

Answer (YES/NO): NO